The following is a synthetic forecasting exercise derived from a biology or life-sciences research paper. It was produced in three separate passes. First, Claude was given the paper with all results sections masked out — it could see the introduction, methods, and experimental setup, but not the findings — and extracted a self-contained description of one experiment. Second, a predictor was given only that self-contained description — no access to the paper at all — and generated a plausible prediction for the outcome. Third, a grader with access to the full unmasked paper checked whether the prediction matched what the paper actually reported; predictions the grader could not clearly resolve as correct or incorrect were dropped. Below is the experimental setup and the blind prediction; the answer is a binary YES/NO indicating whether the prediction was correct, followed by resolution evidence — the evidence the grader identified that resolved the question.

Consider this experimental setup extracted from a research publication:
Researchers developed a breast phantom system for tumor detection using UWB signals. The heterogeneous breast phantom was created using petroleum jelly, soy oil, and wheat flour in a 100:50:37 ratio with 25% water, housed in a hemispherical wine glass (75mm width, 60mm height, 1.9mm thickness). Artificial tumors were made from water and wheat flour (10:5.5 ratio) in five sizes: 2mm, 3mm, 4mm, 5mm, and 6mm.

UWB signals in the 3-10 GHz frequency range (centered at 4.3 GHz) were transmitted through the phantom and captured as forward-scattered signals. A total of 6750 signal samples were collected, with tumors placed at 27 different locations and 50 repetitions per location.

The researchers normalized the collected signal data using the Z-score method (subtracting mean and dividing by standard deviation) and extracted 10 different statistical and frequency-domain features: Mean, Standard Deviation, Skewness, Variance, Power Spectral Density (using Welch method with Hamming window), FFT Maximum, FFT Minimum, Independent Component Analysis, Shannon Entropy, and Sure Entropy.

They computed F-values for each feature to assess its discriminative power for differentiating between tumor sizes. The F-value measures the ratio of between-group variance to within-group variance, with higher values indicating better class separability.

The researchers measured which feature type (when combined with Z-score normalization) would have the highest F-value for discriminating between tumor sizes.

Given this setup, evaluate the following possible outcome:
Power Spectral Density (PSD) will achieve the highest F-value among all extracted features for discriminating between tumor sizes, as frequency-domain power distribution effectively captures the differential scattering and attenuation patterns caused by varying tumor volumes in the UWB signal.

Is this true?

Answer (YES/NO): NO